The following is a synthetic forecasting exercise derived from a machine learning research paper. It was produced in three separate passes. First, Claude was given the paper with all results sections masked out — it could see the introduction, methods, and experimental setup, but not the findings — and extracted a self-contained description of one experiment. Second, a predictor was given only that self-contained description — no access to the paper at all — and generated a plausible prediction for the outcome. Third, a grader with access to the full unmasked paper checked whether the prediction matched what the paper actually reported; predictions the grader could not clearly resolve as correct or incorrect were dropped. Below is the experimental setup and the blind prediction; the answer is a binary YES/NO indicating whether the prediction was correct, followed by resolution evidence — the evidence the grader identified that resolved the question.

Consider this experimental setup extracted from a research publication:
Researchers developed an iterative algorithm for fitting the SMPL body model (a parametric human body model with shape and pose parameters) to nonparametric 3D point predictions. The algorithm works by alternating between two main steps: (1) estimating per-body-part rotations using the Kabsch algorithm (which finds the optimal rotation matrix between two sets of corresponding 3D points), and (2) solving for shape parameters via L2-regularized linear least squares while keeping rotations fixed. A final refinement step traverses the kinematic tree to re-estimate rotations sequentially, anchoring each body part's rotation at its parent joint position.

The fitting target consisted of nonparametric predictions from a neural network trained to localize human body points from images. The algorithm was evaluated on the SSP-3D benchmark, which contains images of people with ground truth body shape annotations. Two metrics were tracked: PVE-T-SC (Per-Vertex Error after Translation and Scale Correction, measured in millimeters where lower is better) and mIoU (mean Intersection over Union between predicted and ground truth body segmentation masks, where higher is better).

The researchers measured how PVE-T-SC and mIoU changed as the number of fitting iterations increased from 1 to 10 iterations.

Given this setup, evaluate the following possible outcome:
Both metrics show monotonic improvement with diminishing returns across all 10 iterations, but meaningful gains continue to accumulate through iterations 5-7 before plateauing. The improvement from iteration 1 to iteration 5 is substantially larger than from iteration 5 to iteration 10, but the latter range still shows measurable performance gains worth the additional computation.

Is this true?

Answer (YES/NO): NO